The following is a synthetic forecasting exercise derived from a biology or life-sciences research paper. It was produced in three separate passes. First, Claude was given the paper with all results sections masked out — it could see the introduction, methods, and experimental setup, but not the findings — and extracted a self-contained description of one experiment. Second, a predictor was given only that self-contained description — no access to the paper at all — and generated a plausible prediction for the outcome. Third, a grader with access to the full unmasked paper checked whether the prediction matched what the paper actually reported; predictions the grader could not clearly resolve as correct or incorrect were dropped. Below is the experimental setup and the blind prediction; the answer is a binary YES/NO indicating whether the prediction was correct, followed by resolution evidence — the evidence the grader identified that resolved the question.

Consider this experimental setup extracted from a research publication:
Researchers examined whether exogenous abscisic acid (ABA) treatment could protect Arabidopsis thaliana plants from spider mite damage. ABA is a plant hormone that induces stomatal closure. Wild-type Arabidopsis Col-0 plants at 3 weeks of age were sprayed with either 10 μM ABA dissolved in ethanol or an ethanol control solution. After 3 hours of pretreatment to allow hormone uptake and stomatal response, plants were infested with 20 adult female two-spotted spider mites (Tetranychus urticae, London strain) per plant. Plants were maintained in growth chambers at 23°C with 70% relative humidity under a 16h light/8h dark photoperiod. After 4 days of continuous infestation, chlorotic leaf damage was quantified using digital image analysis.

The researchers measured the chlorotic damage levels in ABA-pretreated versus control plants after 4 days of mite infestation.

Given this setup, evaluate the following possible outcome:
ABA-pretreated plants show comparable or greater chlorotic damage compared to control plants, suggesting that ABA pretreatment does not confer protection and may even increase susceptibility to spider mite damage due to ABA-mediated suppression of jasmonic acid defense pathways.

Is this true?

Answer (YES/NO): NO